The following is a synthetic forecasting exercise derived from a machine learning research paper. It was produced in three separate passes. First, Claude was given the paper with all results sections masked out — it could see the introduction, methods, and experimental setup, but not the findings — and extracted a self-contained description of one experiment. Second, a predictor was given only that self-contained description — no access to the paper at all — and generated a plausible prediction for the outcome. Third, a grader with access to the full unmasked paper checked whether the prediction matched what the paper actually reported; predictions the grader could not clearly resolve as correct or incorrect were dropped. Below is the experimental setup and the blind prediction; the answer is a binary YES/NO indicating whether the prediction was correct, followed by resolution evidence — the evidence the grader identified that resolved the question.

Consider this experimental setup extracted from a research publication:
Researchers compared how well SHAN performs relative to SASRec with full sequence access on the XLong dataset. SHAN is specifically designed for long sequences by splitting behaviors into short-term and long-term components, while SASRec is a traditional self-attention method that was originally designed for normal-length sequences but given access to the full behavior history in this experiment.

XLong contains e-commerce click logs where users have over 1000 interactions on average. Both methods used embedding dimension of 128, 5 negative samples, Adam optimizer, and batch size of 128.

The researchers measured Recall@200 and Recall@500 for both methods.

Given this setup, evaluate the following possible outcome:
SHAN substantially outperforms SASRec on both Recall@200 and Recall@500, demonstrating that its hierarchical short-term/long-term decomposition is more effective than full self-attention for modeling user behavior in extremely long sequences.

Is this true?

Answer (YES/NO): NO